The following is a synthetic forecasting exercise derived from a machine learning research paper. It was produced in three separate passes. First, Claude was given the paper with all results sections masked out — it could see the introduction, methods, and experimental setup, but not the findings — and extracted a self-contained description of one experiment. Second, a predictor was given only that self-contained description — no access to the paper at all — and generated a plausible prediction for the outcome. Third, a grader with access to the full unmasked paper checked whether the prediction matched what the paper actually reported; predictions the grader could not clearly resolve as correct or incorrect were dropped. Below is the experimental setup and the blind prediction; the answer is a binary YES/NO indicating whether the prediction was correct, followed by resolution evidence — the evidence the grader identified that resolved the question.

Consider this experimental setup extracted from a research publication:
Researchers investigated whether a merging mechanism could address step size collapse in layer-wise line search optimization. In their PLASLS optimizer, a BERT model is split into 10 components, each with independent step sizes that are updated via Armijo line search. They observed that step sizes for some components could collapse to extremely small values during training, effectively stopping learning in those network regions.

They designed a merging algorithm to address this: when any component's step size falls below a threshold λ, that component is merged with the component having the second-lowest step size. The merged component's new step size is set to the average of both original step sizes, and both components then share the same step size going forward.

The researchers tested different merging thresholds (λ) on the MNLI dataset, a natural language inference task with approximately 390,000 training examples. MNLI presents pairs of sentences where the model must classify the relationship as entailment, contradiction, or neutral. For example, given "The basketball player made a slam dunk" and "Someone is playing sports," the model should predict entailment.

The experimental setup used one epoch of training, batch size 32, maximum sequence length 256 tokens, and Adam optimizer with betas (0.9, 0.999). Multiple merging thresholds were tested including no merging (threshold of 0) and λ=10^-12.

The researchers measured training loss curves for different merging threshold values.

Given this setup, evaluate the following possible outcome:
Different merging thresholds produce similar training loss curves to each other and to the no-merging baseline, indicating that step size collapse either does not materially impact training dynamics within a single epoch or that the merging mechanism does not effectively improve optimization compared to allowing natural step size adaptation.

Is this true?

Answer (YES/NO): NO